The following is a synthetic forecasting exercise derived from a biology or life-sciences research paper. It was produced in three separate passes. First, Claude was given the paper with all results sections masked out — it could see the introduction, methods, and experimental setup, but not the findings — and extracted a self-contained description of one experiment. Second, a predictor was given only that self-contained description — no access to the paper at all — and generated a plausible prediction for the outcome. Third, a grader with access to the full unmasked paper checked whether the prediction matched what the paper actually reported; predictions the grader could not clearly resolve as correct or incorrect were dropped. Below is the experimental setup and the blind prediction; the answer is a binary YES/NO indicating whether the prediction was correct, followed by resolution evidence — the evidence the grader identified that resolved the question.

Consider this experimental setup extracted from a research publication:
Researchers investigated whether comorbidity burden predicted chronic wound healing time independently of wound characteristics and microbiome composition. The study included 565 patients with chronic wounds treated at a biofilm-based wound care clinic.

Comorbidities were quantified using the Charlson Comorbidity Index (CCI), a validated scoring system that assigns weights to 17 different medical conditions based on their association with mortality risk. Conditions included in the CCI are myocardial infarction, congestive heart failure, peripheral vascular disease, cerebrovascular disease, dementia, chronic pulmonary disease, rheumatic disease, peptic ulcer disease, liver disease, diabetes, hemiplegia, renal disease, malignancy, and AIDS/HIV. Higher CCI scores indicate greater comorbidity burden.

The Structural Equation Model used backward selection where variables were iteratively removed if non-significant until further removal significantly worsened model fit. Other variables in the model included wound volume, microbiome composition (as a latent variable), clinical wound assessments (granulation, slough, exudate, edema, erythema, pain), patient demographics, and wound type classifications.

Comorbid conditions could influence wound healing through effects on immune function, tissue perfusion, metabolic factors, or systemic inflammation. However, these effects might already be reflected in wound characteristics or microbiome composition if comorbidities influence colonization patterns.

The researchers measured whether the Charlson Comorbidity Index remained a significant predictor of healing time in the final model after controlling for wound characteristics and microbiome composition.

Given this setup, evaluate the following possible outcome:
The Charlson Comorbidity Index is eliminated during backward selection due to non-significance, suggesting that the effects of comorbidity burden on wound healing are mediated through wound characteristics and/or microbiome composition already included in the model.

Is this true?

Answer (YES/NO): YES